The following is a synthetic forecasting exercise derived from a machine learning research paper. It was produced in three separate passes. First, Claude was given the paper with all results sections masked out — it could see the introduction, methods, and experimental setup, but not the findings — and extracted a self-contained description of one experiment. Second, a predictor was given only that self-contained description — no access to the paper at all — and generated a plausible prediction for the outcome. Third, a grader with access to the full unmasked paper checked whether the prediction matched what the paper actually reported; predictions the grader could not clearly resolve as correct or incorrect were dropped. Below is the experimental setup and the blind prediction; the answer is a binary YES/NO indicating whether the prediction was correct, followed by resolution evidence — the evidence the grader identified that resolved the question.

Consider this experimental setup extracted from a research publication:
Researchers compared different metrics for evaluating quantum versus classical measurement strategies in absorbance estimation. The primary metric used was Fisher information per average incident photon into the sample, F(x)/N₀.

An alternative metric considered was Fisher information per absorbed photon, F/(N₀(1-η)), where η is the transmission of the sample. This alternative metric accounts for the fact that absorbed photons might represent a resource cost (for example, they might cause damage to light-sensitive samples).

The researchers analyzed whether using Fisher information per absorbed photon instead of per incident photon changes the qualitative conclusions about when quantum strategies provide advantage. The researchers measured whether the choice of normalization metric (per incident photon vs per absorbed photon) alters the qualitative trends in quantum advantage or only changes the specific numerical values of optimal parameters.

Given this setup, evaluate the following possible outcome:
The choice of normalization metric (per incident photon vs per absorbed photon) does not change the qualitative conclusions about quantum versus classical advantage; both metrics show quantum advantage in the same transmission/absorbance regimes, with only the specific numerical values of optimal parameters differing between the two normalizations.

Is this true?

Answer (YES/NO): YES